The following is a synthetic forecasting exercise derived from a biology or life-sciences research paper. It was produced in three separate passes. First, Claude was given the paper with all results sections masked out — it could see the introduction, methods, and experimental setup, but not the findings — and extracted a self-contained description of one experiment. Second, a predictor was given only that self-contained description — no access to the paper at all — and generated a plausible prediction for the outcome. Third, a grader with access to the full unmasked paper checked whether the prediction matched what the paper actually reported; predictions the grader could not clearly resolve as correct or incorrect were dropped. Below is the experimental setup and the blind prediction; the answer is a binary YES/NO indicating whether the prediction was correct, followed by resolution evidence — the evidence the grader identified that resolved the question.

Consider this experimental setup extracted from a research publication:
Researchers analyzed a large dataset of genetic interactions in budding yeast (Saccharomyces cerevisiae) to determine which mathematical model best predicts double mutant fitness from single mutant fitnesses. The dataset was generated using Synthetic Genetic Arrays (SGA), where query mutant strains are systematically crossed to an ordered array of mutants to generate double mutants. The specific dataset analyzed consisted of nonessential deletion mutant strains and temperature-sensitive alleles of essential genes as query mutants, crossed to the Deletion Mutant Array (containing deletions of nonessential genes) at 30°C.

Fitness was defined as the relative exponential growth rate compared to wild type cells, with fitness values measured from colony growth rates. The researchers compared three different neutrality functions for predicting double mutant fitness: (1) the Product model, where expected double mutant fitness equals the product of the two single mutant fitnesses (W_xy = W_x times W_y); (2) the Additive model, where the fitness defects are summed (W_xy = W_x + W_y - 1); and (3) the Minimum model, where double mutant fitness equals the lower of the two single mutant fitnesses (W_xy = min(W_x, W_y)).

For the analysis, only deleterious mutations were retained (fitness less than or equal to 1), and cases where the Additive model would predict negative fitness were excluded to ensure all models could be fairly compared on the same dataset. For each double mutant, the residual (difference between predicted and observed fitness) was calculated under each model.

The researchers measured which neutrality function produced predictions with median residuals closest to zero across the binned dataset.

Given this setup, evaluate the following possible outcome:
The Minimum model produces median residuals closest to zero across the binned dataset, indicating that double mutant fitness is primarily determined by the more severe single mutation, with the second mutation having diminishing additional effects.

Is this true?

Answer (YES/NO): NO